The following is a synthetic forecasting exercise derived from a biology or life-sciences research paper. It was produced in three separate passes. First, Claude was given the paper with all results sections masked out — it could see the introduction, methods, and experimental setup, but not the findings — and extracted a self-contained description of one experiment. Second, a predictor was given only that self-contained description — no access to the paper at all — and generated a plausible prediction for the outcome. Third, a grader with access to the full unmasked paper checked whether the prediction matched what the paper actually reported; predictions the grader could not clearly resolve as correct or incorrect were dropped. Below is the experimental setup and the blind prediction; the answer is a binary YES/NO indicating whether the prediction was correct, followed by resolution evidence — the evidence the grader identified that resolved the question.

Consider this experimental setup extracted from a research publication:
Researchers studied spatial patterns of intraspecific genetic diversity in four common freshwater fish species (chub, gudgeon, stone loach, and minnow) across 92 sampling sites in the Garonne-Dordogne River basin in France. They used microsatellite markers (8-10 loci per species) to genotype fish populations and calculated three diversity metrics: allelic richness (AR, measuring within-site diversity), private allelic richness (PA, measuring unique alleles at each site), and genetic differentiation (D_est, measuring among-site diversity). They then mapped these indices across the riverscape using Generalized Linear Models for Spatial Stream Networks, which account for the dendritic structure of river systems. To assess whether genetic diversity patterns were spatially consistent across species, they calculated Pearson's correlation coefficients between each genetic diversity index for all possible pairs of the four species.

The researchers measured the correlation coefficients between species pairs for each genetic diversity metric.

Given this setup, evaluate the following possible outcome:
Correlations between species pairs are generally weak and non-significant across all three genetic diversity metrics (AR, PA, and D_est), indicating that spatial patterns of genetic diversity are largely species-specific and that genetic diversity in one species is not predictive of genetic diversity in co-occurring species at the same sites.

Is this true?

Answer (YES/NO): YES